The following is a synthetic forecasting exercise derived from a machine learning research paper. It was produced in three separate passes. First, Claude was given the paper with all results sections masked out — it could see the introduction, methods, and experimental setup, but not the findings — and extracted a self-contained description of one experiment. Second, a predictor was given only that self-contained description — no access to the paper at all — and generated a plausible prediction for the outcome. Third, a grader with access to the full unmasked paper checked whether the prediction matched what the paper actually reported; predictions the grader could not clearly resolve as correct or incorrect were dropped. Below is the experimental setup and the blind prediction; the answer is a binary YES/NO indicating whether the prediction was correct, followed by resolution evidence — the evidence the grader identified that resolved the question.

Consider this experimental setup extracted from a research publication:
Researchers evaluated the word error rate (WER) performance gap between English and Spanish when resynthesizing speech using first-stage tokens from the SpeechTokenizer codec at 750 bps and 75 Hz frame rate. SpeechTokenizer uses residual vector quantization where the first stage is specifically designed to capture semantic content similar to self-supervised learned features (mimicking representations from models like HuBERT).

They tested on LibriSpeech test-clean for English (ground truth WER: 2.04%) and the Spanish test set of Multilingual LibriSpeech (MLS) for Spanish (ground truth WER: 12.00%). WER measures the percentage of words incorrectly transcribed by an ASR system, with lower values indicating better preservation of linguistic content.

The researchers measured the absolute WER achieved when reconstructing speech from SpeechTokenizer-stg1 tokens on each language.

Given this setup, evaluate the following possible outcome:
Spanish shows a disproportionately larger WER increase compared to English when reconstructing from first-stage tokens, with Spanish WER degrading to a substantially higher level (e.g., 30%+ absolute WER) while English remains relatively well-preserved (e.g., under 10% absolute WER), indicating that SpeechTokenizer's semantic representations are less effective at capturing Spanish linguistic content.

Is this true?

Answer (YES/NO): YES